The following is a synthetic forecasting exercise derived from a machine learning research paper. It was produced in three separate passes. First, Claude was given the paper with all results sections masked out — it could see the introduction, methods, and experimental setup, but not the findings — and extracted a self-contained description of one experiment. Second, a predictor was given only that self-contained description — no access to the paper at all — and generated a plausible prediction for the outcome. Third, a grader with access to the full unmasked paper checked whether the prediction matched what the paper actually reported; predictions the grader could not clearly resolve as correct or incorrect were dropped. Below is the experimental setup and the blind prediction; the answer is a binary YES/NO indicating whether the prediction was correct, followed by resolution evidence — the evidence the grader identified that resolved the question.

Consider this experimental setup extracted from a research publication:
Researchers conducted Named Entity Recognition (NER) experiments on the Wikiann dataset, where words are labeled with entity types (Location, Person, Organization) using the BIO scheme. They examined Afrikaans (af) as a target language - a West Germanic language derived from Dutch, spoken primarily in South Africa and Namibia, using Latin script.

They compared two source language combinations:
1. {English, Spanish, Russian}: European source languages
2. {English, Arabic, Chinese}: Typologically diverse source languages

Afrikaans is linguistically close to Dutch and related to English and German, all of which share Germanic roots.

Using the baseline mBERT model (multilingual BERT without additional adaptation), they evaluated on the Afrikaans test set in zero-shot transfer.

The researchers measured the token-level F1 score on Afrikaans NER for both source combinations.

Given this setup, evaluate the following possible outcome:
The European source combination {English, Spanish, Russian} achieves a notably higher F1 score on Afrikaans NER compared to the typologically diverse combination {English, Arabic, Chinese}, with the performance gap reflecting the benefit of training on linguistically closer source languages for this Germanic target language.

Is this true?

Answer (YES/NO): YES